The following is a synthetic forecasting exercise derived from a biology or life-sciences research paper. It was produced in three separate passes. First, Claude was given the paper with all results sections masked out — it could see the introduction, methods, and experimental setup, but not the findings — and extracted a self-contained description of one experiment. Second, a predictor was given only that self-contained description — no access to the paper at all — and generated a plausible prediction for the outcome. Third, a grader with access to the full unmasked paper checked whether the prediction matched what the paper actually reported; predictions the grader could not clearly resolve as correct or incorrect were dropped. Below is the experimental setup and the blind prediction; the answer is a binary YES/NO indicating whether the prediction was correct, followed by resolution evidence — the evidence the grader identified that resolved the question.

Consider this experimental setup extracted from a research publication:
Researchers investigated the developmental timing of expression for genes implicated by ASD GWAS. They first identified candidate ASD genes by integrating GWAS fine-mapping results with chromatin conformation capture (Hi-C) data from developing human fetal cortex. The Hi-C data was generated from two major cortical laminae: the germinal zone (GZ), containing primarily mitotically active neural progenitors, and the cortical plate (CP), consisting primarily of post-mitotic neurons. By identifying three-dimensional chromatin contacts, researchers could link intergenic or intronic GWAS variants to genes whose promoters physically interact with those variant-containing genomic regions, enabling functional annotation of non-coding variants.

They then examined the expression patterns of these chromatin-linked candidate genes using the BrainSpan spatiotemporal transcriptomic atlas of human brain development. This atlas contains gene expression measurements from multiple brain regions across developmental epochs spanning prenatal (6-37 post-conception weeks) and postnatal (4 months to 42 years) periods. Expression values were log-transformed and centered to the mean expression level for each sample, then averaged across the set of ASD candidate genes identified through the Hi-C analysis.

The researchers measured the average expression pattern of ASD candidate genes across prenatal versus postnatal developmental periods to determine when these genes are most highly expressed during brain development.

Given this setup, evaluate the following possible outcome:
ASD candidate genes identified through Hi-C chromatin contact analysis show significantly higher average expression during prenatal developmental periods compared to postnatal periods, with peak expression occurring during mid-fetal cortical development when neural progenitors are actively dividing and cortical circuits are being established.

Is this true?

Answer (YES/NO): YES